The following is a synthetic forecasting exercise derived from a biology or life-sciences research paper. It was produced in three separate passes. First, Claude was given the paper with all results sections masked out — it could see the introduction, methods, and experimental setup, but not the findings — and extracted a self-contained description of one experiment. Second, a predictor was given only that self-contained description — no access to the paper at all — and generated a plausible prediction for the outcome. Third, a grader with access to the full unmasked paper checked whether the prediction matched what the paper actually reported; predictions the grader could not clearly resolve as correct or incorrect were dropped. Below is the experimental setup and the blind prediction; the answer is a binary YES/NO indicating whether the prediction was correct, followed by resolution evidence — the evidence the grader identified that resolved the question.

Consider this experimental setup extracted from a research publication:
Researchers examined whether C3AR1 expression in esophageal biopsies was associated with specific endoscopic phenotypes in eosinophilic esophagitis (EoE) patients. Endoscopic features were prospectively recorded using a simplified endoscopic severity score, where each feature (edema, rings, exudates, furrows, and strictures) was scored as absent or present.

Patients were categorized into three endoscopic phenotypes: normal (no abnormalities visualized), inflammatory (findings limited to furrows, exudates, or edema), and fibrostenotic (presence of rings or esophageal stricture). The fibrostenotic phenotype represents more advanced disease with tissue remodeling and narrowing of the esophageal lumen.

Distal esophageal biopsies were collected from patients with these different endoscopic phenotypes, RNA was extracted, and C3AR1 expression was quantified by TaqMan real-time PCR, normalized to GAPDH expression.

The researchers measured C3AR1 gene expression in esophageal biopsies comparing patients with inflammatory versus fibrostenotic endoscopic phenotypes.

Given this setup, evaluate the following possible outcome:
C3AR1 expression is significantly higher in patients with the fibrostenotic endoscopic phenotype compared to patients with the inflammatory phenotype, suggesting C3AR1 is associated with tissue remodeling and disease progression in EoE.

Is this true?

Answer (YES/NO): YES